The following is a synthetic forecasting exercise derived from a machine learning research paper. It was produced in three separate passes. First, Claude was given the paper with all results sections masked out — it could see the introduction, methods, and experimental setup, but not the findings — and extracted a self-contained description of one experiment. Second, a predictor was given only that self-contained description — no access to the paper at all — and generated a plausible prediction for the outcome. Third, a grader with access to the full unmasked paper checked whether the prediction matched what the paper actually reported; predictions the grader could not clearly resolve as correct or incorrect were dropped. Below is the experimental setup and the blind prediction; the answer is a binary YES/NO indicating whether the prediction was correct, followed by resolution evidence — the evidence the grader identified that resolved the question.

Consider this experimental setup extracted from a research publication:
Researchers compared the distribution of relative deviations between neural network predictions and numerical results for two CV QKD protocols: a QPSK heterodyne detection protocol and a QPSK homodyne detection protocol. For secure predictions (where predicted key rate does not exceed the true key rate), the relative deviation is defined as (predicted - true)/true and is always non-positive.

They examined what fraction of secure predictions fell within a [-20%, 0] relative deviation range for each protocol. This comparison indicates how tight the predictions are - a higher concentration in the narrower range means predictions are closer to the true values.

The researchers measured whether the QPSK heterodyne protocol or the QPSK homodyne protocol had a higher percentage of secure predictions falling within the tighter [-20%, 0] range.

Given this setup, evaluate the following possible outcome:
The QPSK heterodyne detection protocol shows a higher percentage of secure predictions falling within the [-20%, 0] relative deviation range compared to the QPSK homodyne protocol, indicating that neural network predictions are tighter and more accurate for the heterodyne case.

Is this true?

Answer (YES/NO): YES